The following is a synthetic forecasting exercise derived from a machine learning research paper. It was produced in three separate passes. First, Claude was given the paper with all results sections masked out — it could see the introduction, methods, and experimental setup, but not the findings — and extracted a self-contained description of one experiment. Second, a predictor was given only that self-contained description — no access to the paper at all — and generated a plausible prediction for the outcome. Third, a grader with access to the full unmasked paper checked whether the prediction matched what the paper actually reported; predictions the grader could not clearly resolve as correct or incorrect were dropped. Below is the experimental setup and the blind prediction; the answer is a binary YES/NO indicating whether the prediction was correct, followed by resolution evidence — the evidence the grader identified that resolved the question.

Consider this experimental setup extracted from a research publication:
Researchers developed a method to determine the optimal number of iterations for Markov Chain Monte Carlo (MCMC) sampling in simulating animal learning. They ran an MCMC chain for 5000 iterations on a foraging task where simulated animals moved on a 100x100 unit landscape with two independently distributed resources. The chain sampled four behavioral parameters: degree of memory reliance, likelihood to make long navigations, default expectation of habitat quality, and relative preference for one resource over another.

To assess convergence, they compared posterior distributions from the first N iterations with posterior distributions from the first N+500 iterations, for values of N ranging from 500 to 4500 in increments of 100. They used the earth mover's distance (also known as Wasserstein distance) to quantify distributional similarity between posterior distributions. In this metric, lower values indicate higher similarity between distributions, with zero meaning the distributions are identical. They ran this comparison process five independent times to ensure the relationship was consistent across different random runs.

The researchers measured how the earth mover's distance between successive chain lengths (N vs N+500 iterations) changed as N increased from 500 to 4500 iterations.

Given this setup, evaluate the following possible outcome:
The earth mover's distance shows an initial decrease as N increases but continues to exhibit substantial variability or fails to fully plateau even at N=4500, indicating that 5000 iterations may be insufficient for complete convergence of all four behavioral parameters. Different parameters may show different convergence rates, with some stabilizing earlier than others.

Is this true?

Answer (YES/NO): NO